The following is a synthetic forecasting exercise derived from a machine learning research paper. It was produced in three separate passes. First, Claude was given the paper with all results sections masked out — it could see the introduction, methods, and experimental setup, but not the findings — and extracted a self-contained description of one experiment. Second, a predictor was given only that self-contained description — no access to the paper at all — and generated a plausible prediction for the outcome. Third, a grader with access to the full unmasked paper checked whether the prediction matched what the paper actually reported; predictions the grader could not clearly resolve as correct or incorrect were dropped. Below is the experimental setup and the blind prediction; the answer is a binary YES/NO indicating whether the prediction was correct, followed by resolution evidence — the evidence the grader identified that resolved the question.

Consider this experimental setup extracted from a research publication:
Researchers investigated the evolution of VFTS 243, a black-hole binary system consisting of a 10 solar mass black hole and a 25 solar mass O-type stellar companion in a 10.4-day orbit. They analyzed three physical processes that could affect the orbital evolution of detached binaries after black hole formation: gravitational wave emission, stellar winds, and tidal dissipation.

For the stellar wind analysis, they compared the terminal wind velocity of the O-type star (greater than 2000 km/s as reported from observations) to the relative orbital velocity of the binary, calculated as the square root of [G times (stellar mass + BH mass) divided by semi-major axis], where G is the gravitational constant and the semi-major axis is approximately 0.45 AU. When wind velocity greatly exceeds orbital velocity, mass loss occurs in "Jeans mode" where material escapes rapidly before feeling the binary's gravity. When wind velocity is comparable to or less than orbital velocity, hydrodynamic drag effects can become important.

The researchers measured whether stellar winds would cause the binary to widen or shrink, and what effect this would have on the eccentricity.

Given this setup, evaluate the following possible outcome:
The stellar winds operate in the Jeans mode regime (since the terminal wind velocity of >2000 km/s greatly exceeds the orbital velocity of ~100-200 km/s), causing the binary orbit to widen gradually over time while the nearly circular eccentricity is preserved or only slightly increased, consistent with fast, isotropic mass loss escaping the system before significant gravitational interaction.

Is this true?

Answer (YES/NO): NO